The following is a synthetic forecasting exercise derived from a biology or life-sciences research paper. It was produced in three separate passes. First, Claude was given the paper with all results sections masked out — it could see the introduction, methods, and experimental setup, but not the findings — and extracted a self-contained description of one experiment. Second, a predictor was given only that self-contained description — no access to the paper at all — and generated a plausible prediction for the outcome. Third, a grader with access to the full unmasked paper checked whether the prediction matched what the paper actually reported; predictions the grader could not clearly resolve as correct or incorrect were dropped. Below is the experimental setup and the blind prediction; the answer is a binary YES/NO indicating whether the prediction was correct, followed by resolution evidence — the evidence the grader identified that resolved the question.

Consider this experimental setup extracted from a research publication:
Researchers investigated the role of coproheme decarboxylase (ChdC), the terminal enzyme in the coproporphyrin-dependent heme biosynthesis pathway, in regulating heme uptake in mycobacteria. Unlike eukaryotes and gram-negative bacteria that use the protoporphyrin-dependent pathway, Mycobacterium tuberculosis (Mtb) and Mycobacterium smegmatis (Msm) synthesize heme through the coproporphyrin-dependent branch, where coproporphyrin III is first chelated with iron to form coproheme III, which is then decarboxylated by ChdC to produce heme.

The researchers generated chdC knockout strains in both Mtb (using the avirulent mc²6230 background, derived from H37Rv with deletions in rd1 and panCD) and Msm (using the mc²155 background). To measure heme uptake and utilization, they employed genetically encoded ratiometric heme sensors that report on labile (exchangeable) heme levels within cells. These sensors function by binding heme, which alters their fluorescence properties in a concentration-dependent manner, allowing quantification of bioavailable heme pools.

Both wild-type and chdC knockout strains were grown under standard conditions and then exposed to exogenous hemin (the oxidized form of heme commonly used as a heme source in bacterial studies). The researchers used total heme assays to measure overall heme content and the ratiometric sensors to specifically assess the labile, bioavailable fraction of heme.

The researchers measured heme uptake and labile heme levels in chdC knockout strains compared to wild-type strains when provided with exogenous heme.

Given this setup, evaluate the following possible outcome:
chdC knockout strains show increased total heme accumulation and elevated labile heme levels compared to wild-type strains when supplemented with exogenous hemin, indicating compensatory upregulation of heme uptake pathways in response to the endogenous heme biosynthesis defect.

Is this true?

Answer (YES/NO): NO